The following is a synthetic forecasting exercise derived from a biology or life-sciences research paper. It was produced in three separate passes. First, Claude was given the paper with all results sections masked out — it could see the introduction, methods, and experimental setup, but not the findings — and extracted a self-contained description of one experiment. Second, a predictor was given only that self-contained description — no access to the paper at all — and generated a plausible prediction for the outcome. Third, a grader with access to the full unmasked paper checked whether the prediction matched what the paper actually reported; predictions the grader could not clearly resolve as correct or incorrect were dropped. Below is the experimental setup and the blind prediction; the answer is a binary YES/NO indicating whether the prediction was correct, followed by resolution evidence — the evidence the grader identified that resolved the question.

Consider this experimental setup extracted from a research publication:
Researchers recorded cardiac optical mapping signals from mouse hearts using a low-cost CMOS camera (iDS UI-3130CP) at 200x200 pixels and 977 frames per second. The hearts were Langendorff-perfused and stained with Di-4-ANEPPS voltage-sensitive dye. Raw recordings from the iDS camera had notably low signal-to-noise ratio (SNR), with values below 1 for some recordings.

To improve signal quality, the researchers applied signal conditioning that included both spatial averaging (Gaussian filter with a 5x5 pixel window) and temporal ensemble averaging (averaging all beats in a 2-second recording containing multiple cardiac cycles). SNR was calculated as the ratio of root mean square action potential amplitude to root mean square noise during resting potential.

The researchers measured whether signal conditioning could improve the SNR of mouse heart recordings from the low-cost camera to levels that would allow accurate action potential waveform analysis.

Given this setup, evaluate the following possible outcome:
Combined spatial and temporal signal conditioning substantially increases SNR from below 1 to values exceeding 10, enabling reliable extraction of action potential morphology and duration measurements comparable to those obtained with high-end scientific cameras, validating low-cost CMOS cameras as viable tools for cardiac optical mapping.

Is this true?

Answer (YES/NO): YES